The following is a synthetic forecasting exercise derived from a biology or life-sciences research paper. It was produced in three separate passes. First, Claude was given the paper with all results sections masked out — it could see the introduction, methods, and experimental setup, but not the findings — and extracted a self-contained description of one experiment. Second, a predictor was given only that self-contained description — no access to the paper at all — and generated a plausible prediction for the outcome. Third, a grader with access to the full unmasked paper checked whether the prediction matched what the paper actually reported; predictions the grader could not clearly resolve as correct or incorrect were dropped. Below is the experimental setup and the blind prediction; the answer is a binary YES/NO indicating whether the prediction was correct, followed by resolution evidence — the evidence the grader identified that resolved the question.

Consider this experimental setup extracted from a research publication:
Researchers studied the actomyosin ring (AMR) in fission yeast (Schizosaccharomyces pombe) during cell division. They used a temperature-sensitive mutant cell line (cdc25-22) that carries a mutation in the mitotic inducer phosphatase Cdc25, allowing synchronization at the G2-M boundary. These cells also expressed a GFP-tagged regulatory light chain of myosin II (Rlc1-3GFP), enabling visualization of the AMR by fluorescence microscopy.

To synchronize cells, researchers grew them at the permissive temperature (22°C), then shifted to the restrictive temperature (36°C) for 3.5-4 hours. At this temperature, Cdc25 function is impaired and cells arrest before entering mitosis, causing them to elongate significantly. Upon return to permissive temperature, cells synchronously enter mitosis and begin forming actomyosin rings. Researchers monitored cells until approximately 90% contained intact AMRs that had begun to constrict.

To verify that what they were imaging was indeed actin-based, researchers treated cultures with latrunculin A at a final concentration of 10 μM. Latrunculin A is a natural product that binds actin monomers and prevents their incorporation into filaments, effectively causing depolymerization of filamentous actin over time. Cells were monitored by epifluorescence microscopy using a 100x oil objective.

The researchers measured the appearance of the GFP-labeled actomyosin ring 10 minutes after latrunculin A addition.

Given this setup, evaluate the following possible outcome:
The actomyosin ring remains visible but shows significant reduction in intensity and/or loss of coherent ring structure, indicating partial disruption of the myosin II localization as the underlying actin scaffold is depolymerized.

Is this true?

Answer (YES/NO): NO